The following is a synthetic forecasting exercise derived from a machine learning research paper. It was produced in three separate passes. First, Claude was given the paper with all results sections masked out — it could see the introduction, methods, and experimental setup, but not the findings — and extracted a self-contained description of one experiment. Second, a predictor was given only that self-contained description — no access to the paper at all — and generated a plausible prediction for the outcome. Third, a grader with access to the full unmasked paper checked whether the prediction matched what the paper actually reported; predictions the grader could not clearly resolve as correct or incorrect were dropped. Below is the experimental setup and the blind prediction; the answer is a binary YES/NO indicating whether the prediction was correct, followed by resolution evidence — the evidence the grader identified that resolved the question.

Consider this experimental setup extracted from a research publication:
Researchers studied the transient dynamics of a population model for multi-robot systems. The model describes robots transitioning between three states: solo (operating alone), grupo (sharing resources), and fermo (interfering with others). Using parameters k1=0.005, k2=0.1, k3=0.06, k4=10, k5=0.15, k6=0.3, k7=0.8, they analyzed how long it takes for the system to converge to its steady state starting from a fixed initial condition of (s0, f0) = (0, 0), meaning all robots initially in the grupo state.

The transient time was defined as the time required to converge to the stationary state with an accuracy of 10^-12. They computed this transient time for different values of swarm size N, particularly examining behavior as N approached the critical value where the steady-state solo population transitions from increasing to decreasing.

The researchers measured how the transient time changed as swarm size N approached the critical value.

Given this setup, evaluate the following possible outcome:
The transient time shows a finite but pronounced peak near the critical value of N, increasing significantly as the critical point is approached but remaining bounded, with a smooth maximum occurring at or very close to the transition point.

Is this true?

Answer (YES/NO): NO